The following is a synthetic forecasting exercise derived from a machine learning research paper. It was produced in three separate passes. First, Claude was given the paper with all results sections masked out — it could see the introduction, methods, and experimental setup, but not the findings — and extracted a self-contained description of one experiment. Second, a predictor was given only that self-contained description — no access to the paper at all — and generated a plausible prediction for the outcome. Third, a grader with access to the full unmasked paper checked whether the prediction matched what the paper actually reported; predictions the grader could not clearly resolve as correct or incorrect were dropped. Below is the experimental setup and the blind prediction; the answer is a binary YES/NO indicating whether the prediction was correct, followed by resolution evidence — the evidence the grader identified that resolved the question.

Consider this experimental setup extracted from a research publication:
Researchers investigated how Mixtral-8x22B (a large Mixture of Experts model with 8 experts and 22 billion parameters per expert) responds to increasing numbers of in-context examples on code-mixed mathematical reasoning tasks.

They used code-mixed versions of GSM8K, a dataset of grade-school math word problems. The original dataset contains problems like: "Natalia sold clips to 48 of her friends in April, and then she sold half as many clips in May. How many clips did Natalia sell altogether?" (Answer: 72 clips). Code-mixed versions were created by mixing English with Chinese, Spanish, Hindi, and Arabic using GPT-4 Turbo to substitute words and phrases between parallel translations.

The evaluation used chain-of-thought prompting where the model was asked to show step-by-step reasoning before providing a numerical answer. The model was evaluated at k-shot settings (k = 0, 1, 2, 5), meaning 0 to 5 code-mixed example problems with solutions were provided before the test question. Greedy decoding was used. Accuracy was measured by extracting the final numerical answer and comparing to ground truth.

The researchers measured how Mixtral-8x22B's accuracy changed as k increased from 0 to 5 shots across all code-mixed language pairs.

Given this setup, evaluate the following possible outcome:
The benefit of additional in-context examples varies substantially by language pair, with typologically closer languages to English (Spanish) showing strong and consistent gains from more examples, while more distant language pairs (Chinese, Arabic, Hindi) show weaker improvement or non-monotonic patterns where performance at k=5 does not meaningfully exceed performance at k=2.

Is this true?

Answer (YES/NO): NO